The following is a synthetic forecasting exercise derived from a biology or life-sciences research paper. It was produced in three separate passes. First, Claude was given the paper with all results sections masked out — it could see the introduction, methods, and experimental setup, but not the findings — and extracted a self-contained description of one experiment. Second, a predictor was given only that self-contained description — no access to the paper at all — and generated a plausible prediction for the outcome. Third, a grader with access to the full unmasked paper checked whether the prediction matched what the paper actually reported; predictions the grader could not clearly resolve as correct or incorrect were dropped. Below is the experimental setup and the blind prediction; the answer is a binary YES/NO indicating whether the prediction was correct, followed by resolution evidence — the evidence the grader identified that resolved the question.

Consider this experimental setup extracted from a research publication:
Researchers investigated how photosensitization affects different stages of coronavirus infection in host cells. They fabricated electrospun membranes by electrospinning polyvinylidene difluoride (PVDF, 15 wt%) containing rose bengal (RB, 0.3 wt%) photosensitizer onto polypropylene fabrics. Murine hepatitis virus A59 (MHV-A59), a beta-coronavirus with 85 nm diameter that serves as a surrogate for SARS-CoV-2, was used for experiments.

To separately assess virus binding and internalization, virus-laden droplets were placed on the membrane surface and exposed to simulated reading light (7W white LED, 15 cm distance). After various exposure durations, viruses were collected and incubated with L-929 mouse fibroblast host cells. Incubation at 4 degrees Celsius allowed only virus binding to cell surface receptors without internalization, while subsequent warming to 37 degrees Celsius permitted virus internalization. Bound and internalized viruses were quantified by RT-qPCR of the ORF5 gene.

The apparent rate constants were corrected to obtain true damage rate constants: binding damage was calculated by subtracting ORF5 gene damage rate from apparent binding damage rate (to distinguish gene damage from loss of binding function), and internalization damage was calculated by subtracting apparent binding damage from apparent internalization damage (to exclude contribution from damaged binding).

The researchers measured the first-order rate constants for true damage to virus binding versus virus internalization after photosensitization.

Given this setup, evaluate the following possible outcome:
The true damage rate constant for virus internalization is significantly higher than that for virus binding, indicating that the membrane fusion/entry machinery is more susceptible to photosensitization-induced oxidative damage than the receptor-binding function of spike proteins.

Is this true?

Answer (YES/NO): NO